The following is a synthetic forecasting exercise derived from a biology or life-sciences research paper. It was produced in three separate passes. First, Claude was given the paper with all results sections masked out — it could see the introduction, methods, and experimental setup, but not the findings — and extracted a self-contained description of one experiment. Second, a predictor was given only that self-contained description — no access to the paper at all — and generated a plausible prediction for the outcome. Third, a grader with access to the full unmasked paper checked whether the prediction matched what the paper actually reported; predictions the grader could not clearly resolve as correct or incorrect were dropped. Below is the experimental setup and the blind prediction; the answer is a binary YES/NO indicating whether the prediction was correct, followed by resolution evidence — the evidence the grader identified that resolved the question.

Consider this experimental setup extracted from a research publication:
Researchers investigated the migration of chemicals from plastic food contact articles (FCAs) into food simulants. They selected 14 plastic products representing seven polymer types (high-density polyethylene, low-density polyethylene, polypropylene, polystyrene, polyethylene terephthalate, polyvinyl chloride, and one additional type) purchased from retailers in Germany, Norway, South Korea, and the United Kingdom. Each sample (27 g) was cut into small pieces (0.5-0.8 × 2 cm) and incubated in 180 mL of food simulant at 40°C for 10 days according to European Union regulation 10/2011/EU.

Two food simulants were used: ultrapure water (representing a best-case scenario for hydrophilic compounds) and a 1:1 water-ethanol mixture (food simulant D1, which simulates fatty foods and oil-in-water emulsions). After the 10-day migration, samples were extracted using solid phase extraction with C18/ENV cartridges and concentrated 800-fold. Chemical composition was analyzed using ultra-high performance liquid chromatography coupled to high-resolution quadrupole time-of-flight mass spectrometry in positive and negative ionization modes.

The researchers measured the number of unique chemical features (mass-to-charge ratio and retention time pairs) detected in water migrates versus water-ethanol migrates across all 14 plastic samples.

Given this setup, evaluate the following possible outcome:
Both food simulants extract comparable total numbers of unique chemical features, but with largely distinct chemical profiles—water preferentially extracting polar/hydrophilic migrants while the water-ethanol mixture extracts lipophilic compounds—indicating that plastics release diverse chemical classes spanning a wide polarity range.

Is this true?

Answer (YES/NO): NO